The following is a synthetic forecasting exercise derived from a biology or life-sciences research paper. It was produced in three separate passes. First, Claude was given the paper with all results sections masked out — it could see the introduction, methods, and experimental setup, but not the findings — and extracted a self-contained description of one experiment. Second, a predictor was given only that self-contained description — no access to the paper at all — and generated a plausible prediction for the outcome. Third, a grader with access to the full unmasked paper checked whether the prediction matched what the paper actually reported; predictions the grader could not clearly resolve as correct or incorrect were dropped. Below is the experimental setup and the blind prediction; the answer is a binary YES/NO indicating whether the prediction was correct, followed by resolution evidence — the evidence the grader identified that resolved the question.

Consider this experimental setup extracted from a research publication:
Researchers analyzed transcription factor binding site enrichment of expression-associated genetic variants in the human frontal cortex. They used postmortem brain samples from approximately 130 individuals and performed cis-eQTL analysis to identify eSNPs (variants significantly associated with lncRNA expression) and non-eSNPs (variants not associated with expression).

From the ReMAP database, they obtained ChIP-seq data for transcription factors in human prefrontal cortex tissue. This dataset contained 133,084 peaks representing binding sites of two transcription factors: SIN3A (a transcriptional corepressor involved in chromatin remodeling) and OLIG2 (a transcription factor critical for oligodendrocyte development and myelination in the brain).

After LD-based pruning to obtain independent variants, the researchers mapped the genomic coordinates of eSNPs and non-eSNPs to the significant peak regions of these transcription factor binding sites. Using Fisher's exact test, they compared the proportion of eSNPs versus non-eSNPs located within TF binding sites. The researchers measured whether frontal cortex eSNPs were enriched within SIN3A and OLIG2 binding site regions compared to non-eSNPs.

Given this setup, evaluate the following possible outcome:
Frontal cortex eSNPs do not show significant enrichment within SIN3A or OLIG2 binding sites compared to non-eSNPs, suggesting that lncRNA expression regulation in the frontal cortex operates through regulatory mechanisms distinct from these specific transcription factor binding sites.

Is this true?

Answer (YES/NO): NO